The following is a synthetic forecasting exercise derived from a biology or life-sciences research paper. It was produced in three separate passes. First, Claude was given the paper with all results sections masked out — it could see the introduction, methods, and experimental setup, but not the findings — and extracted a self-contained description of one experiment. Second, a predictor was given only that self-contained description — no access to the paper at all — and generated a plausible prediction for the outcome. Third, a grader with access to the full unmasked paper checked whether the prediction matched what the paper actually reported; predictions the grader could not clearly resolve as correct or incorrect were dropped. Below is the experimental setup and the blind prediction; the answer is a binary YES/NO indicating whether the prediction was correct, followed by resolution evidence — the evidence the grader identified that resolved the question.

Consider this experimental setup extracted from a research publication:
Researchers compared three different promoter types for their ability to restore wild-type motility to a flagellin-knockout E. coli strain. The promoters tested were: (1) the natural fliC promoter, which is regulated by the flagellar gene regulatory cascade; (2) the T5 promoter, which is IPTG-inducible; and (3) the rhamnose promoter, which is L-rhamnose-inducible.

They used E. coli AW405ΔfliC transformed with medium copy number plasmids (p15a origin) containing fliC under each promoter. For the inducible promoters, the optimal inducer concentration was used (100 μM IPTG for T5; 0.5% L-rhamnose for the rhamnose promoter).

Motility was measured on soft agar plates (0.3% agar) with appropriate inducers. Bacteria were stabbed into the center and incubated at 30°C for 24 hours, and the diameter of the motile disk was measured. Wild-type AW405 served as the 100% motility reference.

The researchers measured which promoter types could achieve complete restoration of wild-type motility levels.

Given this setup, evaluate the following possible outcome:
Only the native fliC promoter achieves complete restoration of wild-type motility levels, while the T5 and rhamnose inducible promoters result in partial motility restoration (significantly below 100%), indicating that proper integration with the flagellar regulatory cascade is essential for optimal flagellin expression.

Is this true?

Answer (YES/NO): NO